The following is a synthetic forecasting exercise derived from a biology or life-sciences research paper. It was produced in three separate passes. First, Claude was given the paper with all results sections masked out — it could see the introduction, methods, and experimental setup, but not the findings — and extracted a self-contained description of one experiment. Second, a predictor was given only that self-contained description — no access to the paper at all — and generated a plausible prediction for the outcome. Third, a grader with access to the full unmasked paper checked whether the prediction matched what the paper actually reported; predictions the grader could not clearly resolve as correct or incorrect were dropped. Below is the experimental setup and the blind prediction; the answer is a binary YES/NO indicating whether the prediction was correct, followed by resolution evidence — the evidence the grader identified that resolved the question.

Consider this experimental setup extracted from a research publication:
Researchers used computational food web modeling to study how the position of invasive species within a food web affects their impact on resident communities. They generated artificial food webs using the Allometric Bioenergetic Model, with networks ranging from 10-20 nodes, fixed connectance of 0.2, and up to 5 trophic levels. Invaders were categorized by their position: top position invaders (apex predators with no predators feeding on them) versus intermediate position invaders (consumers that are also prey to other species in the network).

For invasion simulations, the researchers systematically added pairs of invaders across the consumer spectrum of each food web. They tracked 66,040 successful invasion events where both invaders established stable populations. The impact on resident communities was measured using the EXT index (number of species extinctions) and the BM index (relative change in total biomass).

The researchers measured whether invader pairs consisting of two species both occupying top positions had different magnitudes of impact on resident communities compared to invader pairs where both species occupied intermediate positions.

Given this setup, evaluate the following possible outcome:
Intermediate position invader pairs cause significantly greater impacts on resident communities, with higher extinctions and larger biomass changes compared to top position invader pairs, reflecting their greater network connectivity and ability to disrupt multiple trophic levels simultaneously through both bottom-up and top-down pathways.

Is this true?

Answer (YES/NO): NO